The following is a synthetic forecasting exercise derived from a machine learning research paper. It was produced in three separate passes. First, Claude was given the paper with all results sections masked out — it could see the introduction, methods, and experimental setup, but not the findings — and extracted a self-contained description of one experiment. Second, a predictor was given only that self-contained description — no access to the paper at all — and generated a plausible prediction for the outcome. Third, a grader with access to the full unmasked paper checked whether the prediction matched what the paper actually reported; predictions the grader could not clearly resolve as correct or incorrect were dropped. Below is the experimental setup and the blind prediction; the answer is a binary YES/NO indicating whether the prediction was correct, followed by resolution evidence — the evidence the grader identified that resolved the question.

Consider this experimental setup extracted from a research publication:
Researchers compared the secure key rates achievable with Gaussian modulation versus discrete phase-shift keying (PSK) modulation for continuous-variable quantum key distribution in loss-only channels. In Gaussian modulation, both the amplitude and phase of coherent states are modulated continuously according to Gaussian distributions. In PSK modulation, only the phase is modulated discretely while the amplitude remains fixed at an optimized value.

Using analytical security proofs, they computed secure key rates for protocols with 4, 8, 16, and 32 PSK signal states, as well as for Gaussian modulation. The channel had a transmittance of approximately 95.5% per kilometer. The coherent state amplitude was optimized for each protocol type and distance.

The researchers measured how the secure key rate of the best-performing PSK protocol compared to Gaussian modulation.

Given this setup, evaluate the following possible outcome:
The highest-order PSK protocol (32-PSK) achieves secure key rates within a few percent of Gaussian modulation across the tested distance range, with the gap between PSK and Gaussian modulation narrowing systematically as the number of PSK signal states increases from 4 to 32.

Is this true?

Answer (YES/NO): NO